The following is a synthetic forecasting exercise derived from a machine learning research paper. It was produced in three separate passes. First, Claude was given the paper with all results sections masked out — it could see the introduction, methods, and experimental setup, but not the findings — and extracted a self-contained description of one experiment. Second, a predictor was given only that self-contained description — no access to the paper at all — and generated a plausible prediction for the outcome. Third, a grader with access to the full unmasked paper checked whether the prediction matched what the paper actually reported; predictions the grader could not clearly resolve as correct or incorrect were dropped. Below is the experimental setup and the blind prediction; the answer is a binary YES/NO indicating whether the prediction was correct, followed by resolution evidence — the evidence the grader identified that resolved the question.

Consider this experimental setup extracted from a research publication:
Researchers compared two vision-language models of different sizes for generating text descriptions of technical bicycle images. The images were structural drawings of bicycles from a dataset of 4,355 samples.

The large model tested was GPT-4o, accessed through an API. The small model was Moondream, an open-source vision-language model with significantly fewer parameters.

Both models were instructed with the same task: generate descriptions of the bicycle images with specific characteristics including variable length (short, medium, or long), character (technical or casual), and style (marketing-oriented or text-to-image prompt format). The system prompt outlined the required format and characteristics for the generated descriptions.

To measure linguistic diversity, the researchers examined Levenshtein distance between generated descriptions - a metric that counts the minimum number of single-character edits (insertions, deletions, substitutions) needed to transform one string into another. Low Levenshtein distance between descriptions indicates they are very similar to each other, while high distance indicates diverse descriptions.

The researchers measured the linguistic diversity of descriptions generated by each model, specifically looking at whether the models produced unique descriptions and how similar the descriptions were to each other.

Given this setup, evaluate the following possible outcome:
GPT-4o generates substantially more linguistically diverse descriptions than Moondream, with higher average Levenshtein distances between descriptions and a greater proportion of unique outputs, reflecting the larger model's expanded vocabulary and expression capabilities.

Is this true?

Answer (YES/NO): YES